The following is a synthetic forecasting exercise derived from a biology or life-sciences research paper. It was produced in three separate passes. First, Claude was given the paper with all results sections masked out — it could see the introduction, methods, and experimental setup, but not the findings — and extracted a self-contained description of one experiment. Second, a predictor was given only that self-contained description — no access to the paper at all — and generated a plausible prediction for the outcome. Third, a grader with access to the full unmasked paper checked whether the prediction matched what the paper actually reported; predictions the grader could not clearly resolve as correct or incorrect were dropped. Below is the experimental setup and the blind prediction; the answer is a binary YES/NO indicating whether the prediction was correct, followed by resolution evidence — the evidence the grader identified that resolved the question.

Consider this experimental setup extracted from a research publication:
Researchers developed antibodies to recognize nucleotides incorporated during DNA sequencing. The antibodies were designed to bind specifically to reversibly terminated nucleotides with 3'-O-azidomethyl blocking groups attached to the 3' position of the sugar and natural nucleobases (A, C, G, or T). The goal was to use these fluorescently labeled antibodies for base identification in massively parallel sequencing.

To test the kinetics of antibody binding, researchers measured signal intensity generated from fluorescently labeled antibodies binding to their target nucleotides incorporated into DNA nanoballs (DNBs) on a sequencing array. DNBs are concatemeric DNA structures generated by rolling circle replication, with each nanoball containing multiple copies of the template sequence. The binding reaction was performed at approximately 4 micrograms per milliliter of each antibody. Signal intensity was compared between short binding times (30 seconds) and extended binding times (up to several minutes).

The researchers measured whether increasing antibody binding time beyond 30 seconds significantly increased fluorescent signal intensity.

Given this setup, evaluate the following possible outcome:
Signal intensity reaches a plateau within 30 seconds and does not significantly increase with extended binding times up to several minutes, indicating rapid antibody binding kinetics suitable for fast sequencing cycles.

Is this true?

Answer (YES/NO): YES